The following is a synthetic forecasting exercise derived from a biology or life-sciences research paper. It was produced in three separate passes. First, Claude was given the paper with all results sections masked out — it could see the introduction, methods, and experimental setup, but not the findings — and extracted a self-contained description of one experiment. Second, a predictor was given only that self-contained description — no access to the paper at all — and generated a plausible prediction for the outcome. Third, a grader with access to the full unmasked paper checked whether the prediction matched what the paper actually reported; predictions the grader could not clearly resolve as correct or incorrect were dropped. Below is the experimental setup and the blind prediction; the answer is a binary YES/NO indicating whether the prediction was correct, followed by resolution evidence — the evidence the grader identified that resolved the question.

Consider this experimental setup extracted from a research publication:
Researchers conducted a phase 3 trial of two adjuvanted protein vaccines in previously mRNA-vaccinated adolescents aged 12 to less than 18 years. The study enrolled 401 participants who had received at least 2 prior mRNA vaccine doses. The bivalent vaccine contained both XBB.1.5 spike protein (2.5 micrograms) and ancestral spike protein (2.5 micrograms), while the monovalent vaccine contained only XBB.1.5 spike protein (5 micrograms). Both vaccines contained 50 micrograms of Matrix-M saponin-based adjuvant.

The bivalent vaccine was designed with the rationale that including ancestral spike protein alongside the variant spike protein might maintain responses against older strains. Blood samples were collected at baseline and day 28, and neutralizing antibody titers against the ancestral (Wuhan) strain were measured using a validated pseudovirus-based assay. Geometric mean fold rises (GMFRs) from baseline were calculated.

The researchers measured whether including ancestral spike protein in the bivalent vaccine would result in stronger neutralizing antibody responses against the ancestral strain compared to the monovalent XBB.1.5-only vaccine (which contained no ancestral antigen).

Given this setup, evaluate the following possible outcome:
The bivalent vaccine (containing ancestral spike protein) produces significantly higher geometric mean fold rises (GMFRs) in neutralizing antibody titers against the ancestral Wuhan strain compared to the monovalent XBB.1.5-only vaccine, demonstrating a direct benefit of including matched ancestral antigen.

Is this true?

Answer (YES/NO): NO